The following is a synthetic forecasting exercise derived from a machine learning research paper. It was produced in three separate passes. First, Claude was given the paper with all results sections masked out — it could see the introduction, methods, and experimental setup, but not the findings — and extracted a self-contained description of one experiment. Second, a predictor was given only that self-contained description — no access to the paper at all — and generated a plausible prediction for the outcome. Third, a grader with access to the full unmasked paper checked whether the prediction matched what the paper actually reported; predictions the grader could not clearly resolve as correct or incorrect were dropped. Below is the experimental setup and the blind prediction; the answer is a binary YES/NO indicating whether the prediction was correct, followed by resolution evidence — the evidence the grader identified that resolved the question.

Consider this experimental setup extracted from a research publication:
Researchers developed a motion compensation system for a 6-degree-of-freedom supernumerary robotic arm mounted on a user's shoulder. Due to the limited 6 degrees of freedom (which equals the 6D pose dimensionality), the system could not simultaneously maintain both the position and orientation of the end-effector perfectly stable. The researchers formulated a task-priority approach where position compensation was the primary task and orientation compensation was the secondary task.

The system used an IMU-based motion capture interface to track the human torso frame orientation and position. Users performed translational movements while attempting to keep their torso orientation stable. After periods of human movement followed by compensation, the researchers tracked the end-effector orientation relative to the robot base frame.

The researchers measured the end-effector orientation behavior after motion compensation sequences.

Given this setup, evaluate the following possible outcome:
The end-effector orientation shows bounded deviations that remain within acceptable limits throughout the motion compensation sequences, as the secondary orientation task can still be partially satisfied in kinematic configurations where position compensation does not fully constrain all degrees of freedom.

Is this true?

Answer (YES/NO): YES